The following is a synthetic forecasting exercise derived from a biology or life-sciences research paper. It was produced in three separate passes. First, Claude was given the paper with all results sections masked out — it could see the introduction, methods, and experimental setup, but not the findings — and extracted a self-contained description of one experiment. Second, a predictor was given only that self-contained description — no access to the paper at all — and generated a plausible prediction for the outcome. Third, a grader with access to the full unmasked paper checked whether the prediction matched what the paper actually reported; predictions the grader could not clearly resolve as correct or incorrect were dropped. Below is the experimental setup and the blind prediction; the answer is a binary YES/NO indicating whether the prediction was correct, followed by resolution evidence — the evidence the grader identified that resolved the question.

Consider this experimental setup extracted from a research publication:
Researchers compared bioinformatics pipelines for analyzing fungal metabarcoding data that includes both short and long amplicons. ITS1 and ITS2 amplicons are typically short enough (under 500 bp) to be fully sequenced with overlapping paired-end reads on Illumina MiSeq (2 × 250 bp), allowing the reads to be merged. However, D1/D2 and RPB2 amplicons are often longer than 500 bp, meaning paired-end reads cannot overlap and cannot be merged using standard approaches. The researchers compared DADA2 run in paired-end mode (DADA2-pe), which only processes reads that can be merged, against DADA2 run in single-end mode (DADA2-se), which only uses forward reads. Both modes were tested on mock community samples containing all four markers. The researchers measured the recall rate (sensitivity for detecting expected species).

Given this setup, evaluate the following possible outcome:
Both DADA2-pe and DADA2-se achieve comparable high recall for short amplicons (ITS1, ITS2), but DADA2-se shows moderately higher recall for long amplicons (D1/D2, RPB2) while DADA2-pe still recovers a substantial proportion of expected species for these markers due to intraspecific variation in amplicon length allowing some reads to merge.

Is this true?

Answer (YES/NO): NO